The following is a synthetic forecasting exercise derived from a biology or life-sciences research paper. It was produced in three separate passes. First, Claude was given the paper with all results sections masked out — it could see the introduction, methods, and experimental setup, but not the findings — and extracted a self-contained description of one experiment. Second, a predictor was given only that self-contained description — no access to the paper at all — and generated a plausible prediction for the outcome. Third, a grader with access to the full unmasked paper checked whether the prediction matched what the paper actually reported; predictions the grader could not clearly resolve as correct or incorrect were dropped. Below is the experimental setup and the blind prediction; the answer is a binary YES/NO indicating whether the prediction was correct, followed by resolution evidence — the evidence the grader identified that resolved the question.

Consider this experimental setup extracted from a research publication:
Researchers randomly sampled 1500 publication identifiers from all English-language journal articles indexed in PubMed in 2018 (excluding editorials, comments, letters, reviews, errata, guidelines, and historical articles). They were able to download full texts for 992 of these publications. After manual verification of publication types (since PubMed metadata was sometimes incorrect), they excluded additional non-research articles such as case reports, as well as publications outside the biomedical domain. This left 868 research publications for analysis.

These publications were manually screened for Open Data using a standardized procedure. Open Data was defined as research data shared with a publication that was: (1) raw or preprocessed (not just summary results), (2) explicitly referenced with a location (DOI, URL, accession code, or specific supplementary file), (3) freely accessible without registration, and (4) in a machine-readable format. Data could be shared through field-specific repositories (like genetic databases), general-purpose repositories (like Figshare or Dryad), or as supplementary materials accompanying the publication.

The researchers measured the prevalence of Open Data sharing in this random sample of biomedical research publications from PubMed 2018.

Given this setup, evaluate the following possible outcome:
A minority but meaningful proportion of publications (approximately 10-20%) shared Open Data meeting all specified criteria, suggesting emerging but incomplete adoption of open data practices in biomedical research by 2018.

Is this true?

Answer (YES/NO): NO